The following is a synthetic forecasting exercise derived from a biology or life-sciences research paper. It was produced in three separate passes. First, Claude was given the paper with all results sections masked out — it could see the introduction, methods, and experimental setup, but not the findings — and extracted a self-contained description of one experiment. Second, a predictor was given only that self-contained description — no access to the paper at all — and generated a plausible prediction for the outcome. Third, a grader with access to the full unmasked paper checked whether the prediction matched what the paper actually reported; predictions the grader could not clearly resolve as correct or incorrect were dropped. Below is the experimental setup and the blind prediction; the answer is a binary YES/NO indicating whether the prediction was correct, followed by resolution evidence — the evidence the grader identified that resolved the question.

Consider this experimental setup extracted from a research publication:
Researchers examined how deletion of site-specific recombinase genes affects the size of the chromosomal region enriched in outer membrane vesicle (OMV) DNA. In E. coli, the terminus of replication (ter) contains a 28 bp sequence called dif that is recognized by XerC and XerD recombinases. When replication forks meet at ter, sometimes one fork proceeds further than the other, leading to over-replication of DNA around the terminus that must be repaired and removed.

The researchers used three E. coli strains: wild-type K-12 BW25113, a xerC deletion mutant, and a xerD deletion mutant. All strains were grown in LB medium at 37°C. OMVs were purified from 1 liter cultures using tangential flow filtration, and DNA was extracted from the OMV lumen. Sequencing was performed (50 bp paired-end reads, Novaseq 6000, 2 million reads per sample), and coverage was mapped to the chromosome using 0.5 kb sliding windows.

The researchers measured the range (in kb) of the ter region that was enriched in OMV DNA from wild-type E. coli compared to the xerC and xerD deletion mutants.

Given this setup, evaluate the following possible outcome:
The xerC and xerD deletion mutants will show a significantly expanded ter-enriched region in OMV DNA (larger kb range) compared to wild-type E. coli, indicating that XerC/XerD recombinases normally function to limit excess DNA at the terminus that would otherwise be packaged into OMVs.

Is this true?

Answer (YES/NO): YES